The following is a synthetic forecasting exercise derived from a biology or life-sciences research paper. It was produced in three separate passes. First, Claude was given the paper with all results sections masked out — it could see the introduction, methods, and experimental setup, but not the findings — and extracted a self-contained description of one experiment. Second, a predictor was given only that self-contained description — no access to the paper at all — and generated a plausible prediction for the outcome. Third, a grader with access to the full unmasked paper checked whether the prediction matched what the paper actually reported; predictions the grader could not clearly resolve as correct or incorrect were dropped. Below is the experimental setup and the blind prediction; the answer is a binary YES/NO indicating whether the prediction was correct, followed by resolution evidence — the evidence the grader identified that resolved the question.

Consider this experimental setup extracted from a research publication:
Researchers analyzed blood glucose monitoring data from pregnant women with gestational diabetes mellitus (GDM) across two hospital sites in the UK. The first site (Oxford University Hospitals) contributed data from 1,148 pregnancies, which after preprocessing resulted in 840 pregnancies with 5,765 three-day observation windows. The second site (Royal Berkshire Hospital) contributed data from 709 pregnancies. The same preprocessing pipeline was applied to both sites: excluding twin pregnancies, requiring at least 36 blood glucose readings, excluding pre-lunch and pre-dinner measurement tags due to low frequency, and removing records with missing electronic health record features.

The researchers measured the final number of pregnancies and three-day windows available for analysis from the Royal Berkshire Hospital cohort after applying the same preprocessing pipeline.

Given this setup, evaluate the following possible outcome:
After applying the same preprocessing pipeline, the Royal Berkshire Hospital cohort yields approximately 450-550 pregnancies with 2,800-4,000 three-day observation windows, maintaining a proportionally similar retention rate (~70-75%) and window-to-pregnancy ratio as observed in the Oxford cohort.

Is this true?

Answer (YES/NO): NO